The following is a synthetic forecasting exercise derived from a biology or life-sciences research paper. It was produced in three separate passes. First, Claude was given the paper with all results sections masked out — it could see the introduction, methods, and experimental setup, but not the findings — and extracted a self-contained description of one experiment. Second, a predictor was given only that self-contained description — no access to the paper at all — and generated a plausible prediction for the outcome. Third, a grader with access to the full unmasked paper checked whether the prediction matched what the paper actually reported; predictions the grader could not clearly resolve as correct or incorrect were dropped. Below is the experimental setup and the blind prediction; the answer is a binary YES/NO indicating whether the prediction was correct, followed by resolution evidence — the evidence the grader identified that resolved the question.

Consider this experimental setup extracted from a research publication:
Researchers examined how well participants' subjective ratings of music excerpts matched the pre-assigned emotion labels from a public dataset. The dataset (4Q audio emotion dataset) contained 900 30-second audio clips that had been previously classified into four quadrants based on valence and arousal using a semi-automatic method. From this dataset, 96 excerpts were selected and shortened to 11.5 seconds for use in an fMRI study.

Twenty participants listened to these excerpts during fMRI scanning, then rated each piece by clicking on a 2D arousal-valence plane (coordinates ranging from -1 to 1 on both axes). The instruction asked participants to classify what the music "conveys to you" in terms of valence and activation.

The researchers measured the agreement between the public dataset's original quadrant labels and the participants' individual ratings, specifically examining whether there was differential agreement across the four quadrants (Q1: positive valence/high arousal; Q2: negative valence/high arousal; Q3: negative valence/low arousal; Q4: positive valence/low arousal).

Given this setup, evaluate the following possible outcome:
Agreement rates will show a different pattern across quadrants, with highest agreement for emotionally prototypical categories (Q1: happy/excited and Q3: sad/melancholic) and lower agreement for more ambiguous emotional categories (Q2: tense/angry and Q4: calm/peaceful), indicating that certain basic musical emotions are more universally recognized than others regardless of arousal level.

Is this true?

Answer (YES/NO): NO